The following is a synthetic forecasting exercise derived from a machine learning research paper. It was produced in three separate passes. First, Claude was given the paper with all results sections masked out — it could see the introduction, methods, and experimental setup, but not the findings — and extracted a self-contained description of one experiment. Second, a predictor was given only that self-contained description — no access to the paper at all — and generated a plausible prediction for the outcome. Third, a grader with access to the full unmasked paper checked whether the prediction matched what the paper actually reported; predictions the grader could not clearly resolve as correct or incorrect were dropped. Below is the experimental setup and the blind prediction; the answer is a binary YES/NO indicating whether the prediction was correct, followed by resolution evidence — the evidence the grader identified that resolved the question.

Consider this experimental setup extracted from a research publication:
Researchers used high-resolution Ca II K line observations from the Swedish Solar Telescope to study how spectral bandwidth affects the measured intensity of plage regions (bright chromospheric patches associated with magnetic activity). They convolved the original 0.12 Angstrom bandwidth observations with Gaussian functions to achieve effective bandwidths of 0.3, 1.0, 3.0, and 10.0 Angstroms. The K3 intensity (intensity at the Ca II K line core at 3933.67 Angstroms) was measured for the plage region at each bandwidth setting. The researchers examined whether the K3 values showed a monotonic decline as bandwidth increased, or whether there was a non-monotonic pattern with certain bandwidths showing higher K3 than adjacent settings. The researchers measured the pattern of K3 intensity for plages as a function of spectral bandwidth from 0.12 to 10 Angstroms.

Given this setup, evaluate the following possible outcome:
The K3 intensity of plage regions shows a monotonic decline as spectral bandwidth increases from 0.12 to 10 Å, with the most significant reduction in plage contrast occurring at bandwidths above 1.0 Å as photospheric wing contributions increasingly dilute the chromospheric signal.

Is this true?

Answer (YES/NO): NO